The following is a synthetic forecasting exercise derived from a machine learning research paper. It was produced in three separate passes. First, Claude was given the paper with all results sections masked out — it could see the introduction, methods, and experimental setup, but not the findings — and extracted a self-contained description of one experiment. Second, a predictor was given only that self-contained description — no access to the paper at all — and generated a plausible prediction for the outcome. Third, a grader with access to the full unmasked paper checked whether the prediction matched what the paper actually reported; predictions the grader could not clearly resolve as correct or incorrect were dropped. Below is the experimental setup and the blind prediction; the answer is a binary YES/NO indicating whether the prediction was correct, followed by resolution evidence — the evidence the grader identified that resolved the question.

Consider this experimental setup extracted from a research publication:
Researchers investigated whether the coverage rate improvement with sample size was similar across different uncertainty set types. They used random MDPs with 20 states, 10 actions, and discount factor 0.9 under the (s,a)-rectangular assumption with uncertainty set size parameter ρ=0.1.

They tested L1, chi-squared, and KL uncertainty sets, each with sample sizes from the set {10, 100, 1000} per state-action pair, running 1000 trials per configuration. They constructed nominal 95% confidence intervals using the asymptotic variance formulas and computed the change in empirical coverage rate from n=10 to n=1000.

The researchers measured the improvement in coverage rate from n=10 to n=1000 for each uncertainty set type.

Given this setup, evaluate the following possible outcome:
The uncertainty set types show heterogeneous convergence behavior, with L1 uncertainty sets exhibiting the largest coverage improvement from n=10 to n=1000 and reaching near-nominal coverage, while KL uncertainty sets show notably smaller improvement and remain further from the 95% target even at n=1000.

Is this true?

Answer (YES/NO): NO